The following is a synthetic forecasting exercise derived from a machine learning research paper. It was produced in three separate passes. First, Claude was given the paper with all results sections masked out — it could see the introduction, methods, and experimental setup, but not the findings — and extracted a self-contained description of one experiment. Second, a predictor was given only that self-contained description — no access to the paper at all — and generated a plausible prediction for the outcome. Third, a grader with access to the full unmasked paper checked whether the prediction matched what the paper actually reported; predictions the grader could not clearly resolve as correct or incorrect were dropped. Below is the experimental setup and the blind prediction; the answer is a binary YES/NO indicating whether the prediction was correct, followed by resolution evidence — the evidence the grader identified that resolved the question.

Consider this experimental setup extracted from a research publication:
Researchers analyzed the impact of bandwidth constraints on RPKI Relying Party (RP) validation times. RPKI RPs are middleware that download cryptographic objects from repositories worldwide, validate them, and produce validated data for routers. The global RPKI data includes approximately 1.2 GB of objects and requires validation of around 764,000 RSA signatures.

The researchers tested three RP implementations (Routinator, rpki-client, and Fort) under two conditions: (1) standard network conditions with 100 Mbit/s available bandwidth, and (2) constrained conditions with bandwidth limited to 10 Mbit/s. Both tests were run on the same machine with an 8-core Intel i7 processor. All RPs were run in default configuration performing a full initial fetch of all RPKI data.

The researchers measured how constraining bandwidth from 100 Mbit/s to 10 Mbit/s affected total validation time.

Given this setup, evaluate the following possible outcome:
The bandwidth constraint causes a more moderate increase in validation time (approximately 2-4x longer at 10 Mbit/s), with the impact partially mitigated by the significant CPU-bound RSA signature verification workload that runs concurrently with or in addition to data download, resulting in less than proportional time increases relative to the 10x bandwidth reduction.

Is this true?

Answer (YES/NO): YES